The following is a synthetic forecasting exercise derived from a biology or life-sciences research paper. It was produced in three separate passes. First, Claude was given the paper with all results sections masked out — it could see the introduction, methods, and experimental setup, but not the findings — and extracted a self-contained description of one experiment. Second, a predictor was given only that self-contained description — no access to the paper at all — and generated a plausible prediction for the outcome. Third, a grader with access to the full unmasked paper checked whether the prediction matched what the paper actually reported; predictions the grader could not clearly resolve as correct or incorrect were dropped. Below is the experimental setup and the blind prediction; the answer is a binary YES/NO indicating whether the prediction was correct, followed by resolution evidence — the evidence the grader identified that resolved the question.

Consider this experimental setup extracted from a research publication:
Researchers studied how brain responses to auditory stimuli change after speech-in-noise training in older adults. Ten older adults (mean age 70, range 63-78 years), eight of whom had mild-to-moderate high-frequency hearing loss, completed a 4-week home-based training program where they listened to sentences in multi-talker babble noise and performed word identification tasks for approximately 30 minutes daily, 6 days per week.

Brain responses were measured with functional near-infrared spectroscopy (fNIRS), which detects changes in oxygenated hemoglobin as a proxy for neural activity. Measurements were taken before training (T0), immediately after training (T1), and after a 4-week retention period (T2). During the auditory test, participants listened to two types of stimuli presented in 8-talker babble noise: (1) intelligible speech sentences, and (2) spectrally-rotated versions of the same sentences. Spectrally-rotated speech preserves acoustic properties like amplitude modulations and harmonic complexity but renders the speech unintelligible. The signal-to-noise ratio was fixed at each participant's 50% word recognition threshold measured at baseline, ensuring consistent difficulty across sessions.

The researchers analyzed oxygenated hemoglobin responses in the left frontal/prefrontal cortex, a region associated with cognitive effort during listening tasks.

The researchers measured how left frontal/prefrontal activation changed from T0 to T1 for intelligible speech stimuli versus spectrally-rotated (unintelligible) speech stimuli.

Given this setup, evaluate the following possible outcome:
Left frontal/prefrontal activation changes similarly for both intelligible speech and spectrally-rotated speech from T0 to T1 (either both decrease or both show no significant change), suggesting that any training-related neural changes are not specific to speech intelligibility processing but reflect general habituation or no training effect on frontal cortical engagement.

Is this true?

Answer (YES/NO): NO